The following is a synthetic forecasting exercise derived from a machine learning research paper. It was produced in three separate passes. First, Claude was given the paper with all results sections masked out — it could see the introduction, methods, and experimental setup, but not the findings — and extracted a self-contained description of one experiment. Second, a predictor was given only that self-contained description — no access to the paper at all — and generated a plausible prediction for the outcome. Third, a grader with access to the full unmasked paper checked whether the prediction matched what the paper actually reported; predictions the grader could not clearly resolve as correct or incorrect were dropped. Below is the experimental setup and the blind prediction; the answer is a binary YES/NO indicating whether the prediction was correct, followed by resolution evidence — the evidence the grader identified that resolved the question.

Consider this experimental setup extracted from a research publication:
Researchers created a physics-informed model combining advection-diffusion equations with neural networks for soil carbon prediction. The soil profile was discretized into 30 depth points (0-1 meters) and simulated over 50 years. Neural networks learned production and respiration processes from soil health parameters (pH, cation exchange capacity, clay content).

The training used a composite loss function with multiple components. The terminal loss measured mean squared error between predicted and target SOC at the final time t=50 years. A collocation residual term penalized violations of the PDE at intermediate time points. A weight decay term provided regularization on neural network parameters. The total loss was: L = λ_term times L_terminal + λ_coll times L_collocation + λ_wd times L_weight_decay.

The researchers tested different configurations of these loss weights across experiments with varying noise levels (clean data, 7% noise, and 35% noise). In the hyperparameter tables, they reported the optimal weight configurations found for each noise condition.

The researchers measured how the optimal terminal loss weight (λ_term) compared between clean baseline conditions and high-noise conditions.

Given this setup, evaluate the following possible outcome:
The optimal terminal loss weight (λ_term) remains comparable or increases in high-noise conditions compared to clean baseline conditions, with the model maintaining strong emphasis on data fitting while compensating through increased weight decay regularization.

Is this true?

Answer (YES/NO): NO